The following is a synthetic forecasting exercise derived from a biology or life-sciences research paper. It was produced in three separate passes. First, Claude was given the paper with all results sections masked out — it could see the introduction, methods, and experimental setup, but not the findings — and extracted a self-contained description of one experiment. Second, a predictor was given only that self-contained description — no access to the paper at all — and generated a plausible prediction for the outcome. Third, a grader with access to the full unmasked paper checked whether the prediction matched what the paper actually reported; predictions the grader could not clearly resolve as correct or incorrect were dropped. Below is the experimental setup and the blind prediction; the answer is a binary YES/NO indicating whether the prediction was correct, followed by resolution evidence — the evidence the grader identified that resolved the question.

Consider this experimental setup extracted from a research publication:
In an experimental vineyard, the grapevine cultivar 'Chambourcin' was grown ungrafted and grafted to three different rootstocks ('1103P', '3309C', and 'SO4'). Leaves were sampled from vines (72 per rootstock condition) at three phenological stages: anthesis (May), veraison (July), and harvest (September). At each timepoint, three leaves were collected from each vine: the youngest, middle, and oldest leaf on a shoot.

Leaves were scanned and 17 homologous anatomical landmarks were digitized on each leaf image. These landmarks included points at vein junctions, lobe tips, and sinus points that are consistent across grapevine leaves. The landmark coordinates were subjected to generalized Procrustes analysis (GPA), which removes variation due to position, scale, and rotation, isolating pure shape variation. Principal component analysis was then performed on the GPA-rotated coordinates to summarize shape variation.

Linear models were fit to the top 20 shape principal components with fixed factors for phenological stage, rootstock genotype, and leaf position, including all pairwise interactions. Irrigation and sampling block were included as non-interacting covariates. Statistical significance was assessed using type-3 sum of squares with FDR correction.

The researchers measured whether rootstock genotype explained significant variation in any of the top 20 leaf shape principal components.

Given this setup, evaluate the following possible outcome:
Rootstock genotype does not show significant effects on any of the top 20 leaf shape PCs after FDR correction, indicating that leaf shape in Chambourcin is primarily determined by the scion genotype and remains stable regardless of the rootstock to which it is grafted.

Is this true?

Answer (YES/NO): NO